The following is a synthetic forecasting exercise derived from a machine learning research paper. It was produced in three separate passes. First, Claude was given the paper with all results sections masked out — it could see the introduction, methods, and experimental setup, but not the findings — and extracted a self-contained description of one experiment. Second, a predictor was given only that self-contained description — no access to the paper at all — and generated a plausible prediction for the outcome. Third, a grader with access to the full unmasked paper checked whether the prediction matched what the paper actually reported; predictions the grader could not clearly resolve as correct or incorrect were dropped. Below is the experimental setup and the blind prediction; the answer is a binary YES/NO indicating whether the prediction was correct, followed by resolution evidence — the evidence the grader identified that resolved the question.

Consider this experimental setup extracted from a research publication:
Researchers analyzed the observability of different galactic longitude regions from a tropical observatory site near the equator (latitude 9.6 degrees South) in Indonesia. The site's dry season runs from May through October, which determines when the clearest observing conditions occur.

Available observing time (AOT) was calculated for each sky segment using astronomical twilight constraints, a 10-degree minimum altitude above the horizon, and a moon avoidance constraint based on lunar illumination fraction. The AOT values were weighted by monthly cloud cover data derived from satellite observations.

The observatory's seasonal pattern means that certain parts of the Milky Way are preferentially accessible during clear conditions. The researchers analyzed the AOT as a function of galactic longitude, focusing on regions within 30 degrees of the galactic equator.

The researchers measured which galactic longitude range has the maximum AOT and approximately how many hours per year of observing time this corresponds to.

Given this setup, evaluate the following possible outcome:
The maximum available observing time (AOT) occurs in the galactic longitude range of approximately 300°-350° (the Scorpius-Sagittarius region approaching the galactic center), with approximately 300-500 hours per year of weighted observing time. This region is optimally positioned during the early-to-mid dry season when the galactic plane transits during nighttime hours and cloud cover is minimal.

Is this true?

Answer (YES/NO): NO